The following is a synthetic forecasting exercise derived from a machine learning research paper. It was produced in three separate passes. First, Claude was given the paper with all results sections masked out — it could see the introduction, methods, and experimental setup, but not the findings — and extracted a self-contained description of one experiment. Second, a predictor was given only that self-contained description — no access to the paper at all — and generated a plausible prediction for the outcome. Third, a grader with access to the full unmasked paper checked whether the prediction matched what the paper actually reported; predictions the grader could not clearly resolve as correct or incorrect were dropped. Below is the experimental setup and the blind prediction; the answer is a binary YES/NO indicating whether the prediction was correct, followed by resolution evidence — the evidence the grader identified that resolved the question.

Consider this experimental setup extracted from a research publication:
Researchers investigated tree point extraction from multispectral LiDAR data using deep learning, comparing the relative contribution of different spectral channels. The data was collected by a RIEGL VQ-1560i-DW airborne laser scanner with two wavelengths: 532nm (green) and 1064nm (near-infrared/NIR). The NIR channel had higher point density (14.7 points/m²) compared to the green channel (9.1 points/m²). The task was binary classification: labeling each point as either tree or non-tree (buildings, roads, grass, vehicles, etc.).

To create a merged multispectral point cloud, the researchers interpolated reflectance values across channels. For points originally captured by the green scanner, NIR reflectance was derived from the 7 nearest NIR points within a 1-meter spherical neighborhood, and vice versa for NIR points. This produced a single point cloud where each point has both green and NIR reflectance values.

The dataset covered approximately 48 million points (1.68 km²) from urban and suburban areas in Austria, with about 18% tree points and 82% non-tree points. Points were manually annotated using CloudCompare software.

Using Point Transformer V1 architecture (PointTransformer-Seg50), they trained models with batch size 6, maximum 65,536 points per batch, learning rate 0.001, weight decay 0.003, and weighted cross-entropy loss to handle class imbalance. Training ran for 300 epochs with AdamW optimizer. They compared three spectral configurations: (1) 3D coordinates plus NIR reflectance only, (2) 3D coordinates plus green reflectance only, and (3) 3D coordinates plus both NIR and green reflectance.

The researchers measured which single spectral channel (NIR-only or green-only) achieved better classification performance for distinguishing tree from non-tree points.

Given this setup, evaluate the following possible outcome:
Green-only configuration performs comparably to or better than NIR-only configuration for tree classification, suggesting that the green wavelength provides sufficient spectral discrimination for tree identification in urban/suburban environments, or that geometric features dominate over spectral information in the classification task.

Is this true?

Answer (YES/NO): YES